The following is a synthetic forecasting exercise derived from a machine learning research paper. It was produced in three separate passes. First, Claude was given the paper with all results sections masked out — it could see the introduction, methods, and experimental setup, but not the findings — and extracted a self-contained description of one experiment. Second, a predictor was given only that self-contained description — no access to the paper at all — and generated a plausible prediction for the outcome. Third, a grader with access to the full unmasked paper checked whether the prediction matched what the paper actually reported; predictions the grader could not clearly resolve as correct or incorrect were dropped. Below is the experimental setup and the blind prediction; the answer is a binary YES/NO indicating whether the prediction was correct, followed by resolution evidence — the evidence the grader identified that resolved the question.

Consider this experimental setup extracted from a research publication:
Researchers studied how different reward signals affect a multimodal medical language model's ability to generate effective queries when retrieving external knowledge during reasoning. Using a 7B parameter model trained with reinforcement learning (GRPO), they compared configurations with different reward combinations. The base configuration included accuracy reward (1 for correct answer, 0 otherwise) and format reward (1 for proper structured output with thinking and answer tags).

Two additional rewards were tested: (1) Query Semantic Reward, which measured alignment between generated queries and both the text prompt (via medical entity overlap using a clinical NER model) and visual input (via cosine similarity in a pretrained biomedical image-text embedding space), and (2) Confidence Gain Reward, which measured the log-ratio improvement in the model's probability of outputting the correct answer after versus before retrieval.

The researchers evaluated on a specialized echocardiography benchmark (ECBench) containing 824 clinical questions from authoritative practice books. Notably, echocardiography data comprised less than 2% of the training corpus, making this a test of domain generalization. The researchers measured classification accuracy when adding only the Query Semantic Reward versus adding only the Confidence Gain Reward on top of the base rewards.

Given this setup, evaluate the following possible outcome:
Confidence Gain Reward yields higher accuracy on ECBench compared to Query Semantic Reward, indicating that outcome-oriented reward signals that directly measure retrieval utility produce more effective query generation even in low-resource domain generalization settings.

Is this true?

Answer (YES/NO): NO